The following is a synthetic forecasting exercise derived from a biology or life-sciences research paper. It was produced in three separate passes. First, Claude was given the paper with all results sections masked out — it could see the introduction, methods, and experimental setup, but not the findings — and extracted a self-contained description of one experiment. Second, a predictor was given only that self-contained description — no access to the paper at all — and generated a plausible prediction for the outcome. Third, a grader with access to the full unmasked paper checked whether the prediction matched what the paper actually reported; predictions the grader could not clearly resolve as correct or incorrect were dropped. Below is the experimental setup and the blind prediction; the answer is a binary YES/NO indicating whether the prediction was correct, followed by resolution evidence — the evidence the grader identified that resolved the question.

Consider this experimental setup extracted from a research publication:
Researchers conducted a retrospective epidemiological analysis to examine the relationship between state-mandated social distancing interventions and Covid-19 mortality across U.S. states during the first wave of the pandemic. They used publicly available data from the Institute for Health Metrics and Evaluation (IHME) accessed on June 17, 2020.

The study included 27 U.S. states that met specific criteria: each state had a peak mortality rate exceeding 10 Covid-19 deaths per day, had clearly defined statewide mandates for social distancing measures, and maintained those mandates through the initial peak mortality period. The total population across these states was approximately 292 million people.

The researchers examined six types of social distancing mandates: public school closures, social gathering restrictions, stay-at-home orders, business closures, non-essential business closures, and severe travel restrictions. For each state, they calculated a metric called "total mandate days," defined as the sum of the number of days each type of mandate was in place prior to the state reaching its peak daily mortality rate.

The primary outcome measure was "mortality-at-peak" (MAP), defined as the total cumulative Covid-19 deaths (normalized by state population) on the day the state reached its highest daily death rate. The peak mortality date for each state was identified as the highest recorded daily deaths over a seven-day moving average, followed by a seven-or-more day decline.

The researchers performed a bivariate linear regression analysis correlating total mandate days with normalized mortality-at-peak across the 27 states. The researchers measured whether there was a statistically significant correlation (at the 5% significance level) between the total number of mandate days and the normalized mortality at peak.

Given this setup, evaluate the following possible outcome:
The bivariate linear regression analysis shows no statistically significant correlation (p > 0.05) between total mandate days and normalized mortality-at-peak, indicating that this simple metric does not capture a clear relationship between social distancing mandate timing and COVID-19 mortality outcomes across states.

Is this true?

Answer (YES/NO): YES